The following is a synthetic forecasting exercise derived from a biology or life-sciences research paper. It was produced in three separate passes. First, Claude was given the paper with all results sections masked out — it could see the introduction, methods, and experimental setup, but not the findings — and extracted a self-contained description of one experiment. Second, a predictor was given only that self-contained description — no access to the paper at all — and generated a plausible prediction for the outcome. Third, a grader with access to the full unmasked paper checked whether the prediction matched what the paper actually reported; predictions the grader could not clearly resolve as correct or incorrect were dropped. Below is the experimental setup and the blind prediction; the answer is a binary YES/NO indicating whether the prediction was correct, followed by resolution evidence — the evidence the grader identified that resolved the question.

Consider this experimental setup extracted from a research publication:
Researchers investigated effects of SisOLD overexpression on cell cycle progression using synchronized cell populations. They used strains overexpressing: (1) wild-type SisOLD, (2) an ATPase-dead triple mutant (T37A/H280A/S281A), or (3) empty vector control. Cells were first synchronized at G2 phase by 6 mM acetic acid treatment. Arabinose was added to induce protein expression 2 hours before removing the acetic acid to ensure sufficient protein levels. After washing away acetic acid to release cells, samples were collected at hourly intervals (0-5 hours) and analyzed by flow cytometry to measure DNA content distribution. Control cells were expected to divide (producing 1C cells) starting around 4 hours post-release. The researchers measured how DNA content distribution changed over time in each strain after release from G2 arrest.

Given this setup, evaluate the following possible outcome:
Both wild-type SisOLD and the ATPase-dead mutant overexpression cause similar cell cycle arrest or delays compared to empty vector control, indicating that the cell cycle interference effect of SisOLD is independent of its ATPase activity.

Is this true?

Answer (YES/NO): NO